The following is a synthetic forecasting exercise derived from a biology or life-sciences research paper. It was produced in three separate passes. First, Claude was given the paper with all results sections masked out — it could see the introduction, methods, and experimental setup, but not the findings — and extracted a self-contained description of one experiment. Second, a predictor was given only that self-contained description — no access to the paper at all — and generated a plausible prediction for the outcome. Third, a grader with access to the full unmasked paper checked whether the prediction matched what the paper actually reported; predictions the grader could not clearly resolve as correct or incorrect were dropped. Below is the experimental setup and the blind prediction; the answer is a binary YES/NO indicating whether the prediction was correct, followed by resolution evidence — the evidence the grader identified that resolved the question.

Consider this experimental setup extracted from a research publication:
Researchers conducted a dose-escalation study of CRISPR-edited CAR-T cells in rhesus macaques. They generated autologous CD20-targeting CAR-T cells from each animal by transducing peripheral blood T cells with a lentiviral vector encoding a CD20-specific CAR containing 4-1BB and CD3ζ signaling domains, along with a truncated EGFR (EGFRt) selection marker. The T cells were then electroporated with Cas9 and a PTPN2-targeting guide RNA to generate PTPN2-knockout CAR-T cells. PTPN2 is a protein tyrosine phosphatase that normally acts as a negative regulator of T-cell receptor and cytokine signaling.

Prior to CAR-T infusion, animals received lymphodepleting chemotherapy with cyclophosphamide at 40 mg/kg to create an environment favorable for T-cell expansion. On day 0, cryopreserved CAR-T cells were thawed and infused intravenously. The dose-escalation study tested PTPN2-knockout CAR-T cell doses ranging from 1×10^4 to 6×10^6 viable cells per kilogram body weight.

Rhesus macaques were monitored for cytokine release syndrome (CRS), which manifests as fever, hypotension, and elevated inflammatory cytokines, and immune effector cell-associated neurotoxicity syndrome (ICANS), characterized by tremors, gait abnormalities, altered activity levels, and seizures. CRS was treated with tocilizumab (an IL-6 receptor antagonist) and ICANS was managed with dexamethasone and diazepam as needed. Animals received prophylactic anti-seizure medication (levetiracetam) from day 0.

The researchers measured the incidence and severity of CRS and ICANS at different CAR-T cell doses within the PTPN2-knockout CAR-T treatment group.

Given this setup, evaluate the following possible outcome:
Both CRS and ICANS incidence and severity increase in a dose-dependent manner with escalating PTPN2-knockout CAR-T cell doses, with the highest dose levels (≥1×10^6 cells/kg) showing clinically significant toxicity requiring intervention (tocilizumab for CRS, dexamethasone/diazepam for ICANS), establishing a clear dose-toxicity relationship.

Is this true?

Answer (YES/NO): YES